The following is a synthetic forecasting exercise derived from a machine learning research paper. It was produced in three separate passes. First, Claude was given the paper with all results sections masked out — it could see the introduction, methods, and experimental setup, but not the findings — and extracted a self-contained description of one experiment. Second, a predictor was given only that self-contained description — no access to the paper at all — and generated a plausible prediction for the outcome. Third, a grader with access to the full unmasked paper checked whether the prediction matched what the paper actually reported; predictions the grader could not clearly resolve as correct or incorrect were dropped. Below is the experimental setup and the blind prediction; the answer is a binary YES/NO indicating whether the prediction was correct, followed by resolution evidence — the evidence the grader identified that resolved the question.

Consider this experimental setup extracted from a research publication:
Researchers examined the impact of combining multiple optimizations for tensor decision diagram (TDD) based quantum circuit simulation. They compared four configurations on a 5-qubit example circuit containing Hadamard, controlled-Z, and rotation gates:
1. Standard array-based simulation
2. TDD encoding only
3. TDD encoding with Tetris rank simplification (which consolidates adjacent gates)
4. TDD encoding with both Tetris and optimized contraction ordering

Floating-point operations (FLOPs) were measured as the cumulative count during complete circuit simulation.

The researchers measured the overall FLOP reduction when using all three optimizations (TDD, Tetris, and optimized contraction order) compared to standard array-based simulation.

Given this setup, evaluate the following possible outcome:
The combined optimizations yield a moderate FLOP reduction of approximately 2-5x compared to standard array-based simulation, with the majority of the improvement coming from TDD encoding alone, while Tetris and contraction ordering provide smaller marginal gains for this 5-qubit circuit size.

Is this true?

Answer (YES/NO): NO